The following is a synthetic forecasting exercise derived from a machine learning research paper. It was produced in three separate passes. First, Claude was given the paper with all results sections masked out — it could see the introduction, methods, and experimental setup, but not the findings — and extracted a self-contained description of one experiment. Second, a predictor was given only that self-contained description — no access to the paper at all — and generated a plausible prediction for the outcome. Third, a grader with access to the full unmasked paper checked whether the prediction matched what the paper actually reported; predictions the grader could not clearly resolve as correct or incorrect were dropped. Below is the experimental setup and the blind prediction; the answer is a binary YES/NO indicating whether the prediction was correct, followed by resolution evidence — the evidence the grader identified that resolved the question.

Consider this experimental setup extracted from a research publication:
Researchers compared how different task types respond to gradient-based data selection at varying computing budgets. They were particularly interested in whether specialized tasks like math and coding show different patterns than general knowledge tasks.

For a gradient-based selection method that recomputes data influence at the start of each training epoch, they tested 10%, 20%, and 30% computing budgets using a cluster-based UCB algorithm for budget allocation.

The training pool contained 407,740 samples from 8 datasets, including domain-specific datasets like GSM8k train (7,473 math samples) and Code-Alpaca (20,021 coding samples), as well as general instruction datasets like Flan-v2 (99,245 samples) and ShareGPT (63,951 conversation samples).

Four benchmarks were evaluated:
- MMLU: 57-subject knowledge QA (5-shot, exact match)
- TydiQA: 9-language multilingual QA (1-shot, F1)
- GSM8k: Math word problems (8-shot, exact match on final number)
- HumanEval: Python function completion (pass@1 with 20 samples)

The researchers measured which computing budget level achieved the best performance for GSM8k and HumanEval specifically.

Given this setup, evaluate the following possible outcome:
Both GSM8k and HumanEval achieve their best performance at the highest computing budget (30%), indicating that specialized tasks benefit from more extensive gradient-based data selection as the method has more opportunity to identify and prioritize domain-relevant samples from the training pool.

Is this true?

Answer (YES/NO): NO